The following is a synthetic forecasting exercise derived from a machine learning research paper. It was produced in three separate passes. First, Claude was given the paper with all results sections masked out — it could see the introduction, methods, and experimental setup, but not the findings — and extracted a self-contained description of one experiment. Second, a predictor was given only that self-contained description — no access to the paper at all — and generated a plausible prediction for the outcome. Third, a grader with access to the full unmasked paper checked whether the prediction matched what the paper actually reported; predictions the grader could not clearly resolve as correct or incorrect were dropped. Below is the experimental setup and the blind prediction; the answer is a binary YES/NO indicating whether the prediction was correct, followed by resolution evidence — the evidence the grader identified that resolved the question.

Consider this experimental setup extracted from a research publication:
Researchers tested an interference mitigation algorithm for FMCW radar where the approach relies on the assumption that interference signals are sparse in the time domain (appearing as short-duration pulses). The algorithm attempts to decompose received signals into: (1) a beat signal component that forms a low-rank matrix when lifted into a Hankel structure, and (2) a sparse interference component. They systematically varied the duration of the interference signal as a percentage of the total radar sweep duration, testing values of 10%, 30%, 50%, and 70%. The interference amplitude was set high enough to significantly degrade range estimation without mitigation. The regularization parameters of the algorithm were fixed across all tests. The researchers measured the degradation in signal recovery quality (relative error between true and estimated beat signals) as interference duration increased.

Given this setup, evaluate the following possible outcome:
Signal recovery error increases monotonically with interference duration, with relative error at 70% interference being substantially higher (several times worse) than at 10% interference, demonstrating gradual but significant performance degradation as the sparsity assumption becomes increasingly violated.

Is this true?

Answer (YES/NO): NO